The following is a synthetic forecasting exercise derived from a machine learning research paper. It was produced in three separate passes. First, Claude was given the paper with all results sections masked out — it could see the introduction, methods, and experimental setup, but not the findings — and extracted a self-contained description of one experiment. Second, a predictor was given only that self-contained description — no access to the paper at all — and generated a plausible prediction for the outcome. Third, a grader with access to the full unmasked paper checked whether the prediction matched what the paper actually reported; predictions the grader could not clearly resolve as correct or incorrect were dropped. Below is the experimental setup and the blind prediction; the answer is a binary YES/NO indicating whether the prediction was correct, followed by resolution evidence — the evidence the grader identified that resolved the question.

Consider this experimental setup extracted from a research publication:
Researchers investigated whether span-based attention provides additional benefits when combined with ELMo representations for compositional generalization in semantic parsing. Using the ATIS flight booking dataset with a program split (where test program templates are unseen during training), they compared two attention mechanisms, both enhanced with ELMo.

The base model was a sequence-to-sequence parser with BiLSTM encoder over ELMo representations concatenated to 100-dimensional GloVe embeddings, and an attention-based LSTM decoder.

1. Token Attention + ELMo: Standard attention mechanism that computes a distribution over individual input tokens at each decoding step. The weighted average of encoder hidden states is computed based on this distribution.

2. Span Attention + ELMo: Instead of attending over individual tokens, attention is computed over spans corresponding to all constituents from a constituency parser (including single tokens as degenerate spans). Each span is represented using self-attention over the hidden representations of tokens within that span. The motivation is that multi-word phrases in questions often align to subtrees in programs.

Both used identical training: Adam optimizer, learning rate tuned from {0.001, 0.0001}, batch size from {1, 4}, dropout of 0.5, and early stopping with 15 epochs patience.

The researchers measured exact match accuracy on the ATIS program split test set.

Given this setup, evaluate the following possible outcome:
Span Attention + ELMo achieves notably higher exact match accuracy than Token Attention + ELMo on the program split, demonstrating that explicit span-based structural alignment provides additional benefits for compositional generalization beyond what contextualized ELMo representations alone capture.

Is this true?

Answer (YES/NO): NO